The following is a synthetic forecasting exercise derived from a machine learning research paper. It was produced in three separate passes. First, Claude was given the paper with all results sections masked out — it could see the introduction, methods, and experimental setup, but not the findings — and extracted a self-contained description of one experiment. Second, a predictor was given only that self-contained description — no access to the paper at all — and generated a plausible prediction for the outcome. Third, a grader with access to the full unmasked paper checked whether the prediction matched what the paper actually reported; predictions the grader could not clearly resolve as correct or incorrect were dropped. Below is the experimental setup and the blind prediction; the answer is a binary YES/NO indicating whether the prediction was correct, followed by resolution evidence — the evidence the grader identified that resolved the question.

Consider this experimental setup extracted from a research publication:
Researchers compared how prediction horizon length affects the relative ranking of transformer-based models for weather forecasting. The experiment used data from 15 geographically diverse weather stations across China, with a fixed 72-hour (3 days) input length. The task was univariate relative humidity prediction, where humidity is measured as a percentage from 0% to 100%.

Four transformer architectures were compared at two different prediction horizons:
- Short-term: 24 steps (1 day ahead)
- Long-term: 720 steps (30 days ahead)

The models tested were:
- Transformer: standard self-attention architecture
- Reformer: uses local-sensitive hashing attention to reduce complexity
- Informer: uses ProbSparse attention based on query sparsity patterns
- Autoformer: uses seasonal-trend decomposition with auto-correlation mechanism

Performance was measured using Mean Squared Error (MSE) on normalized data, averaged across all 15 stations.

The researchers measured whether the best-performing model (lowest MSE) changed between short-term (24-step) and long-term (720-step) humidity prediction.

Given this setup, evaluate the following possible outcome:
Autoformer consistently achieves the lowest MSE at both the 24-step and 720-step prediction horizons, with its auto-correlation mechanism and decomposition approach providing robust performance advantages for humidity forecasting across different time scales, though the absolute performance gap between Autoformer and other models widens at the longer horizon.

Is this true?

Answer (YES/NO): NO